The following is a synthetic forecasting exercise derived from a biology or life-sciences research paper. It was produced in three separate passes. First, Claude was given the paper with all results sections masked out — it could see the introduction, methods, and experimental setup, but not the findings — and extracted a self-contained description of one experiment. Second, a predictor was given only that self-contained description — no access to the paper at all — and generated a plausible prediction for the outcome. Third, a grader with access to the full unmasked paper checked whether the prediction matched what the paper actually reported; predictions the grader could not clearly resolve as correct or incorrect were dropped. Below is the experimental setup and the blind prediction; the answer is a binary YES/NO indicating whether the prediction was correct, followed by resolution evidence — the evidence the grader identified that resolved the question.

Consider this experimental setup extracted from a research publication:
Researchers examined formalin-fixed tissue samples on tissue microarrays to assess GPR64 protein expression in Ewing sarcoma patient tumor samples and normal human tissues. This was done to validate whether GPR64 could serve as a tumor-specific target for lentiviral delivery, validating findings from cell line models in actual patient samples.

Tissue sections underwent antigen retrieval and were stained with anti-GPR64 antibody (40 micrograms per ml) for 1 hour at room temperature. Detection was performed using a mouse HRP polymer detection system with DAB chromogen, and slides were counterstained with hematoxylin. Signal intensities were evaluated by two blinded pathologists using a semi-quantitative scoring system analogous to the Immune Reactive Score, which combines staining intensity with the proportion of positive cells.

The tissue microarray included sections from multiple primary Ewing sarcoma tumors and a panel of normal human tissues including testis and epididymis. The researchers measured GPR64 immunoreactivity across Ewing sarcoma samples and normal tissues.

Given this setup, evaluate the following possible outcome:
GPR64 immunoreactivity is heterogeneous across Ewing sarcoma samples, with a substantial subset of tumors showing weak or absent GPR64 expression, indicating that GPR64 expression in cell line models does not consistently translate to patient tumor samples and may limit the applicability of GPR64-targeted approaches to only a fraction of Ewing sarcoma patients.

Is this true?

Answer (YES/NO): NO